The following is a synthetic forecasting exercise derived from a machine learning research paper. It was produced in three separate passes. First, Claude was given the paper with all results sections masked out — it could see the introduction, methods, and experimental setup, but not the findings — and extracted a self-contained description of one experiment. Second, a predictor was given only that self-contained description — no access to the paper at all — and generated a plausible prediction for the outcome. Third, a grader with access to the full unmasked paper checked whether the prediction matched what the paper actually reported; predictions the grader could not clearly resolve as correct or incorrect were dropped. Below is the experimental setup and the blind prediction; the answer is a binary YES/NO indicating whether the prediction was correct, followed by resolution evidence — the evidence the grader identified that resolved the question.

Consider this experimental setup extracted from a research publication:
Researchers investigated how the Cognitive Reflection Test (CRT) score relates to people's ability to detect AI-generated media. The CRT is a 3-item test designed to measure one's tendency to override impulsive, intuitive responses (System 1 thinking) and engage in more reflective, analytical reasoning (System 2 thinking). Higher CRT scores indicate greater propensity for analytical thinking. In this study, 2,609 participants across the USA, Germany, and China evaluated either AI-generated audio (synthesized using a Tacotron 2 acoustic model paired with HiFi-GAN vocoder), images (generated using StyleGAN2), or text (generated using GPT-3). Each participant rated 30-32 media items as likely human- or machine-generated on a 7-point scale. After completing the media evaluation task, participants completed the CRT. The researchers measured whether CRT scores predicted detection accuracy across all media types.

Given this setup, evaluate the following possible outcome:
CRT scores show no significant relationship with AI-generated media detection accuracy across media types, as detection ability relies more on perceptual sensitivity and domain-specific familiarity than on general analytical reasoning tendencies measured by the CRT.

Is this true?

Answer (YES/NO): NO